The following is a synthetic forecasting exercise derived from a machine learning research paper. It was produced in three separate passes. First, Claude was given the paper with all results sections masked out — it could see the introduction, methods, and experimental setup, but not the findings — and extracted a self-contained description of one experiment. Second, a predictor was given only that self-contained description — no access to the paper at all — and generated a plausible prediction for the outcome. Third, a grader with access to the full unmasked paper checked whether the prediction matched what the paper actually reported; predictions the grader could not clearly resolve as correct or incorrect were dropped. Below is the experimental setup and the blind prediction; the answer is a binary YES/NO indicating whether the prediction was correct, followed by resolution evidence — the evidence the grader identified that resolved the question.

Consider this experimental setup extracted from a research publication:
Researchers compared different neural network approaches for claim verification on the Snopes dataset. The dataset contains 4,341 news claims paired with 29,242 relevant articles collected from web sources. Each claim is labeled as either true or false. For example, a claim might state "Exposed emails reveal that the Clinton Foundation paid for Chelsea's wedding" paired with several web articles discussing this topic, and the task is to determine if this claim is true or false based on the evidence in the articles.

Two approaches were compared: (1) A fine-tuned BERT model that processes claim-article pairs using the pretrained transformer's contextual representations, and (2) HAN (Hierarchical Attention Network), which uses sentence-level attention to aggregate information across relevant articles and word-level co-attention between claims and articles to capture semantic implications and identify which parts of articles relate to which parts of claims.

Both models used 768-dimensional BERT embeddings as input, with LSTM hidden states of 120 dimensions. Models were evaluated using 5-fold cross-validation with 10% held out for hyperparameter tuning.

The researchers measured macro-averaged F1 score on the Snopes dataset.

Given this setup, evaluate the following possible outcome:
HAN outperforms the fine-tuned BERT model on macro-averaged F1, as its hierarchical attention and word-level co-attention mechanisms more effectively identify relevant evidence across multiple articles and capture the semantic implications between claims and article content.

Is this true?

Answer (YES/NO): YES